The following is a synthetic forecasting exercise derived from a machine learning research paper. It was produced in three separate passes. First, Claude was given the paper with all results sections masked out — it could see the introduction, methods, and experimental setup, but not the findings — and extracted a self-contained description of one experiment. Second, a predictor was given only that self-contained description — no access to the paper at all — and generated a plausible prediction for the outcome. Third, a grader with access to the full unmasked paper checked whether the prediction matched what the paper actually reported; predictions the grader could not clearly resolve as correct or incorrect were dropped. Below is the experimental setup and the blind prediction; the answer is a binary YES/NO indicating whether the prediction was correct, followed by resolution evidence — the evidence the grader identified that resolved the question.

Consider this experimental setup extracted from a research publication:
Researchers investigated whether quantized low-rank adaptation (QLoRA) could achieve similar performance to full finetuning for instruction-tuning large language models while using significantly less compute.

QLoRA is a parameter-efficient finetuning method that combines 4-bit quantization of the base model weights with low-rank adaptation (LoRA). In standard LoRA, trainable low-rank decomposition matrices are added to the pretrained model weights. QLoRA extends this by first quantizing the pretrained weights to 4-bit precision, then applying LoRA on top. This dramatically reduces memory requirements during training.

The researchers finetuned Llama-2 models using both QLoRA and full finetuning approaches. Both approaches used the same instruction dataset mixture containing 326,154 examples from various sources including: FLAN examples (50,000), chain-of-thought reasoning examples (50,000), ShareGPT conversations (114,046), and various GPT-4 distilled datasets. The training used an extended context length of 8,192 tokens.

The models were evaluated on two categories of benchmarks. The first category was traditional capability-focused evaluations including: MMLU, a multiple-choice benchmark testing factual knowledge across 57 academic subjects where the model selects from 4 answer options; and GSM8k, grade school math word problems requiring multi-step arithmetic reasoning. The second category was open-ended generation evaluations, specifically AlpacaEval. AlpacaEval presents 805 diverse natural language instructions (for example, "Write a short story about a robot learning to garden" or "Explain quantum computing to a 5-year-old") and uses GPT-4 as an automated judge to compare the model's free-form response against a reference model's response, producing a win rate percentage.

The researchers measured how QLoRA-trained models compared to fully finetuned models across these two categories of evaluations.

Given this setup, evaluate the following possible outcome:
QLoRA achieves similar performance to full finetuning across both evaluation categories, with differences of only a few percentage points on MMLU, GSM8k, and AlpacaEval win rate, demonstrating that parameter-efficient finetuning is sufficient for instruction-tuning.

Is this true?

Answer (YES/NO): NO